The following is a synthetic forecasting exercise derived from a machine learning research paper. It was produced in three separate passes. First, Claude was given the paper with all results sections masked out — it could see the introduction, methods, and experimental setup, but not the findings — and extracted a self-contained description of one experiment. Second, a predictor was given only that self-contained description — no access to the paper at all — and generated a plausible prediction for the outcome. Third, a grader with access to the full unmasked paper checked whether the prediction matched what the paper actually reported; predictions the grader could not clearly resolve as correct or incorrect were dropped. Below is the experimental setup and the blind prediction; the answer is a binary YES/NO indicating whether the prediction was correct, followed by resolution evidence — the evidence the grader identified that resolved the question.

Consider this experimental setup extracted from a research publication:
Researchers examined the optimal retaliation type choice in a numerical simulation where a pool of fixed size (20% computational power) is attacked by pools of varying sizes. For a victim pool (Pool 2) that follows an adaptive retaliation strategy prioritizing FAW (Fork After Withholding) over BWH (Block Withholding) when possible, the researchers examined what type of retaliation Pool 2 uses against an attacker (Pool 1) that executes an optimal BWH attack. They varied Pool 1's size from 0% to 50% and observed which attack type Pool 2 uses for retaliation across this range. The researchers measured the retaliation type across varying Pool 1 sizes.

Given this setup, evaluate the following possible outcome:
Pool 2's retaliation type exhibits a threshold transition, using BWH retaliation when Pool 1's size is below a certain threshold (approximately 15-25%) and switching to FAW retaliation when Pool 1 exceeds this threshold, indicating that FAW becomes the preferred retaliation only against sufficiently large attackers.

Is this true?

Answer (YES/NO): NO